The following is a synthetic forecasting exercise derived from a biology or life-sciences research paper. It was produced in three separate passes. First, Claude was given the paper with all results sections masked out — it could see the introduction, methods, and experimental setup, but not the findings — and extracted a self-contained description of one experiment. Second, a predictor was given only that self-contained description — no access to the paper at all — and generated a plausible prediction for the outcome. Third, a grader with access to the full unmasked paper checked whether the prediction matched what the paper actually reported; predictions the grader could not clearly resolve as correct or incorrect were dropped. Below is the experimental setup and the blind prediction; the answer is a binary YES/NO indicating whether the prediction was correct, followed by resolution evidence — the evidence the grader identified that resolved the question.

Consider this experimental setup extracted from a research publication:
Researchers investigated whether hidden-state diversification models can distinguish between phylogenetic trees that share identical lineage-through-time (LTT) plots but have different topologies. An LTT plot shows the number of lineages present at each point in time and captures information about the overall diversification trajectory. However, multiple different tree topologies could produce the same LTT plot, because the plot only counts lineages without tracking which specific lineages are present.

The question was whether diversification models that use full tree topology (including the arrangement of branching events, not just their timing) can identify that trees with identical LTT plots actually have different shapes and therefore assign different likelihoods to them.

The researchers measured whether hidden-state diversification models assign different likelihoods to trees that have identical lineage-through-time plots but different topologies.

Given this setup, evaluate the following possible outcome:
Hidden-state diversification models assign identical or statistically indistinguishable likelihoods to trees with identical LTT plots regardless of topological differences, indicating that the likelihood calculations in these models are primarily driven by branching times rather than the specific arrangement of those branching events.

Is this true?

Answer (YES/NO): NO